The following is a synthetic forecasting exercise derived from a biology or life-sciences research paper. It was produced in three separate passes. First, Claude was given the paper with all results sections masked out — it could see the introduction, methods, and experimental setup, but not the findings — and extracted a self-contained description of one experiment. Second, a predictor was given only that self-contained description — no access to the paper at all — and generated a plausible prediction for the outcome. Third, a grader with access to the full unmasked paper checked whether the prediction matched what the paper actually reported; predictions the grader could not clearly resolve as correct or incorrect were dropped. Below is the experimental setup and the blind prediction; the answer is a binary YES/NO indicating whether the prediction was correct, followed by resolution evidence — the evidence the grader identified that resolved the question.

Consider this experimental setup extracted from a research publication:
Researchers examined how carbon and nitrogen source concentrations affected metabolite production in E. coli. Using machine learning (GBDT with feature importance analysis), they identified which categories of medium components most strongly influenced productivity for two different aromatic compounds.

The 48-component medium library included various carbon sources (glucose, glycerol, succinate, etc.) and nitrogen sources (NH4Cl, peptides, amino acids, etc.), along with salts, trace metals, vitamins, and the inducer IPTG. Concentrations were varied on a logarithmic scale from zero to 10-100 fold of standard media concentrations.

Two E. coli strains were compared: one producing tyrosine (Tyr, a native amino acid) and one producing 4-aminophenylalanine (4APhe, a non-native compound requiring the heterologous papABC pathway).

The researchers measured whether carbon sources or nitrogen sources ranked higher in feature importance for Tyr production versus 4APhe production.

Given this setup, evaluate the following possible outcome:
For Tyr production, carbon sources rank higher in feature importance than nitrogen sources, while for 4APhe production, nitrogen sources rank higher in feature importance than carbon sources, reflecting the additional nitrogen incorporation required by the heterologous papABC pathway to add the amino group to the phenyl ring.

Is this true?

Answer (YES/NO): NO